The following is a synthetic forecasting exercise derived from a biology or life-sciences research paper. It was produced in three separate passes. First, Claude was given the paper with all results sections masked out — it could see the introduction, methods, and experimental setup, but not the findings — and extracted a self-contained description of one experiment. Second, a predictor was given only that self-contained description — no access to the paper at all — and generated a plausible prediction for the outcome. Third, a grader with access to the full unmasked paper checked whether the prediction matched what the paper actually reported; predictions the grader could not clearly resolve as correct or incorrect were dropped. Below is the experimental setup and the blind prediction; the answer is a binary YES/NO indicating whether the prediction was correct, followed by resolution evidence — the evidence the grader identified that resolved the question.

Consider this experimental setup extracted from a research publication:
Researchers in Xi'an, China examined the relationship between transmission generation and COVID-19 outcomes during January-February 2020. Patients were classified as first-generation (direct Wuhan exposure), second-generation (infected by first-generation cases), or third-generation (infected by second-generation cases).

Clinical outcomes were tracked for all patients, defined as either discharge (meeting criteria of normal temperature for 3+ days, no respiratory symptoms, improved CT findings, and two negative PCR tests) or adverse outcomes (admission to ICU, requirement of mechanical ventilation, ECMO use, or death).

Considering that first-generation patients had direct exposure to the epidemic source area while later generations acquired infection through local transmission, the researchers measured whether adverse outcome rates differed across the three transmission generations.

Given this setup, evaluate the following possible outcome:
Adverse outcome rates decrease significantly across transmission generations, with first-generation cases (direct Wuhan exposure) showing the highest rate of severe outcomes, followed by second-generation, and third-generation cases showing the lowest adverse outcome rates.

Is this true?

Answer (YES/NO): NO